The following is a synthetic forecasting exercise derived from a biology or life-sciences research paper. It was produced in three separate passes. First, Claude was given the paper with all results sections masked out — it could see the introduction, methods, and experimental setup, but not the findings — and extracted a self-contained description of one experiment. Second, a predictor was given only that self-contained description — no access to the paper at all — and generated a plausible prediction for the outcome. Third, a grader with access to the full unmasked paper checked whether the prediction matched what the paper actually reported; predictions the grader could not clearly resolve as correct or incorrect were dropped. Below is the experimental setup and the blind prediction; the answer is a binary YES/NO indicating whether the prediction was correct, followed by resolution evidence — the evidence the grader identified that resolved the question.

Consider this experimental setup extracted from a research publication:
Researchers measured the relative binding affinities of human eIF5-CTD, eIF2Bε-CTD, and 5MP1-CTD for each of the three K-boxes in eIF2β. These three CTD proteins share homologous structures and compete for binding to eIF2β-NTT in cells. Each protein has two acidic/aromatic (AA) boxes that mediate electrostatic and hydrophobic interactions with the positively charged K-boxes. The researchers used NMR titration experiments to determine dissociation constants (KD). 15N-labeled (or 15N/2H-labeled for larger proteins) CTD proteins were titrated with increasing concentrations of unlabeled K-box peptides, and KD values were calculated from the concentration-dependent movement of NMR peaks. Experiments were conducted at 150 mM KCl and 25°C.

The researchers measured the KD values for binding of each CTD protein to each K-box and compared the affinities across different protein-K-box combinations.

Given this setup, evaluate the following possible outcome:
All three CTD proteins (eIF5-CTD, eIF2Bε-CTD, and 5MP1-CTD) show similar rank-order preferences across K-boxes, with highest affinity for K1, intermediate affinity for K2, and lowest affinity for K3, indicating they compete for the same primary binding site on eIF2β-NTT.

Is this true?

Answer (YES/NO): NO